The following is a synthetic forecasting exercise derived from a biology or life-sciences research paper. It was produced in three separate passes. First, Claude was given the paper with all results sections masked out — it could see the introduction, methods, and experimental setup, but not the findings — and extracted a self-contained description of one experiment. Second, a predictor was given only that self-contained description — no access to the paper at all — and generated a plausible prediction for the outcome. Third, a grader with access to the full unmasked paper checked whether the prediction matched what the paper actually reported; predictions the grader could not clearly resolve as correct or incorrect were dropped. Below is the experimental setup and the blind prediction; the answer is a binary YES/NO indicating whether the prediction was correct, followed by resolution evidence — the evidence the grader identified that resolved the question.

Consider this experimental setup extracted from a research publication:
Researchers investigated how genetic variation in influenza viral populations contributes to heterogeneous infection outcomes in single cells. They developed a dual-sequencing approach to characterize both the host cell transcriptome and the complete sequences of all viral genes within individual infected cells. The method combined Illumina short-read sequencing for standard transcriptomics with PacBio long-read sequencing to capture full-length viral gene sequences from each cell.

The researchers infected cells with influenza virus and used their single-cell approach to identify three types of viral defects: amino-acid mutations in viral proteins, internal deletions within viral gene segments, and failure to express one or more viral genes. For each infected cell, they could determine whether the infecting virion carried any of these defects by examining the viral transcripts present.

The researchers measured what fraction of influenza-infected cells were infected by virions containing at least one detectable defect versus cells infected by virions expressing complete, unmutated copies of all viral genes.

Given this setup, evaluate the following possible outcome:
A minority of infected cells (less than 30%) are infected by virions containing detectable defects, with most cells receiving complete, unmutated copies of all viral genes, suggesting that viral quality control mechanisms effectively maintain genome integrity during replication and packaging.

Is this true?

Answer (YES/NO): NO